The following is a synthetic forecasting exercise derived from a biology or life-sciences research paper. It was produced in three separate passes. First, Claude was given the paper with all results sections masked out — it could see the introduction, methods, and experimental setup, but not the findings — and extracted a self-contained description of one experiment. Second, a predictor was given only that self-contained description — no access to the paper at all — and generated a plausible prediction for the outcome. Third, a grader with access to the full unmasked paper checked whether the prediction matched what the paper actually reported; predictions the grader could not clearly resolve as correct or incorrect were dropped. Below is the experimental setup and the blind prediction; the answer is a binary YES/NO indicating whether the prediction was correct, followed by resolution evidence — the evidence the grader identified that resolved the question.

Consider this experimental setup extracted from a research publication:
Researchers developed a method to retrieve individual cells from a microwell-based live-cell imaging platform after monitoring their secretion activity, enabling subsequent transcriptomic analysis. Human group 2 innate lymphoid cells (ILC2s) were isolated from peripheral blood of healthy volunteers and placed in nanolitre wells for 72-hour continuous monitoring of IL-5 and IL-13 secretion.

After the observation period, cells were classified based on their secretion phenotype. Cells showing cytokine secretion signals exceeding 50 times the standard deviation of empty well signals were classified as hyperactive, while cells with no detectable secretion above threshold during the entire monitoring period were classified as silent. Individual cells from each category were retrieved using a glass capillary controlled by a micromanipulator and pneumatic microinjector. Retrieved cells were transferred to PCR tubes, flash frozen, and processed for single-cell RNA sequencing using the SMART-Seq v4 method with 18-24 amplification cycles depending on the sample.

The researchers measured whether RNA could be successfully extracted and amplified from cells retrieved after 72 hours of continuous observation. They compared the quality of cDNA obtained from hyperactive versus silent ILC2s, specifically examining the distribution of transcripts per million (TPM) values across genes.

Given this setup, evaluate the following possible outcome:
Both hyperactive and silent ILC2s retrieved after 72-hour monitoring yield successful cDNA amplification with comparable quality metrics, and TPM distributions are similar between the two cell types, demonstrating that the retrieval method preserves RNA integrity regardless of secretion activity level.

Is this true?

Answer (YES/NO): NO